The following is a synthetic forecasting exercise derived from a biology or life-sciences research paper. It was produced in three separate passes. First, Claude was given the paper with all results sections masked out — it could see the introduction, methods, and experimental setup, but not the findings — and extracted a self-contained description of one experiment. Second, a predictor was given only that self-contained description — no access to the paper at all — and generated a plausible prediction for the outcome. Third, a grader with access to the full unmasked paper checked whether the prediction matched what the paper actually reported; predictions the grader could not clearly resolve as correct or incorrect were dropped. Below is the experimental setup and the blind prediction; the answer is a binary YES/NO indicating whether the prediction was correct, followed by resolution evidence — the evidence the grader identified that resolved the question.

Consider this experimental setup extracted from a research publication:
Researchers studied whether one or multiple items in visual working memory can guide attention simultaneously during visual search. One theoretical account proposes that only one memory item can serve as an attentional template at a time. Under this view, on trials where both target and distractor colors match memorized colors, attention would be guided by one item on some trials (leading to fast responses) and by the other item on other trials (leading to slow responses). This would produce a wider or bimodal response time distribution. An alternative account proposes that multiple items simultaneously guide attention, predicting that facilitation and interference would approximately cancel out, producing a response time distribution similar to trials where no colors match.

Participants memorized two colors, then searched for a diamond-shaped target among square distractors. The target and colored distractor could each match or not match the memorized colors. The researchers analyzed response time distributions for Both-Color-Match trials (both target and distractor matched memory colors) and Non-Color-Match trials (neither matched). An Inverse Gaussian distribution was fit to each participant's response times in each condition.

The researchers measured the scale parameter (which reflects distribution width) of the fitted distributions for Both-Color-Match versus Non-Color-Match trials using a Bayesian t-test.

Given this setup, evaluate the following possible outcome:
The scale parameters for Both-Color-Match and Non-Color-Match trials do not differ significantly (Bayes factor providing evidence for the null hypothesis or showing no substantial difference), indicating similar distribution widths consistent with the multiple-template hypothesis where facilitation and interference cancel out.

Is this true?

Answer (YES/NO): YES